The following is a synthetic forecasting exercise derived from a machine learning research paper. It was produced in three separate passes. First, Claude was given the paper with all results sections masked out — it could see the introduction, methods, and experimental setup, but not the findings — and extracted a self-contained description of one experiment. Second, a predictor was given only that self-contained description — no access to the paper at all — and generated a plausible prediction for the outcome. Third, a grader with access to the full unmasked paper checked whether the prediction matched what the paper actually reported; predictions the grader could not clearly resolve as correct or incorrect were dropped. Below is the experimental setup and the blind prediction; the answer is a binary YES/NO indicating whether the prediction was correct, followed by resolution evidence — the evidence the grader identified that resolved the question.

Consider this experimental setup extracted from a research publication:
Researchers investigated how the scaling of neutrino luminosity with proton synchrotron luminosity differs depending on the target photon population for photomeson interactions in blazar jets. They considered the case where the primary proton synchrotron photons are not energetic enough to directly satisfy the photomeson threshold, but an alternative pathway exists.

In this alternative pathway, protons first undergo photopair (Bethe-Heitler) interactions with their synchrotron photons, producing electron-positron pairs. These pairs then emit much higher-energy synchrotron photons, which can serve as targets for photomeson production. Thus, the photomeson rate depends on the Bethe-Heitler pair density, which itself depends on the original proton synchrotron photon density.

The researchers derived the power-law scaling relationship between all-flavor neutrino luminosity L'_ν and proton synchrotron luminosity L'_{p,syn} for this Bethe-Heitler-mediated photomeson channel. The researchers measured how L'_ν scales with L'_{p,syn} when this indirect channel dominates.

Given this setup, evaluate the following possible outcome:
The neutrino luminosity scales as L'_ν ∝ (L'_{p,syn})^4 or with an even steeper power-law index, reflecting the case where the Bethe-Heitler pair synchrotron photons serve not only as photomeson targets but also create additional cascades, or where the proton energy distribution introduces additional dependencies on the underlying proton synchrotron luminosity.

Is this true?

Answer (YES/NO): NO